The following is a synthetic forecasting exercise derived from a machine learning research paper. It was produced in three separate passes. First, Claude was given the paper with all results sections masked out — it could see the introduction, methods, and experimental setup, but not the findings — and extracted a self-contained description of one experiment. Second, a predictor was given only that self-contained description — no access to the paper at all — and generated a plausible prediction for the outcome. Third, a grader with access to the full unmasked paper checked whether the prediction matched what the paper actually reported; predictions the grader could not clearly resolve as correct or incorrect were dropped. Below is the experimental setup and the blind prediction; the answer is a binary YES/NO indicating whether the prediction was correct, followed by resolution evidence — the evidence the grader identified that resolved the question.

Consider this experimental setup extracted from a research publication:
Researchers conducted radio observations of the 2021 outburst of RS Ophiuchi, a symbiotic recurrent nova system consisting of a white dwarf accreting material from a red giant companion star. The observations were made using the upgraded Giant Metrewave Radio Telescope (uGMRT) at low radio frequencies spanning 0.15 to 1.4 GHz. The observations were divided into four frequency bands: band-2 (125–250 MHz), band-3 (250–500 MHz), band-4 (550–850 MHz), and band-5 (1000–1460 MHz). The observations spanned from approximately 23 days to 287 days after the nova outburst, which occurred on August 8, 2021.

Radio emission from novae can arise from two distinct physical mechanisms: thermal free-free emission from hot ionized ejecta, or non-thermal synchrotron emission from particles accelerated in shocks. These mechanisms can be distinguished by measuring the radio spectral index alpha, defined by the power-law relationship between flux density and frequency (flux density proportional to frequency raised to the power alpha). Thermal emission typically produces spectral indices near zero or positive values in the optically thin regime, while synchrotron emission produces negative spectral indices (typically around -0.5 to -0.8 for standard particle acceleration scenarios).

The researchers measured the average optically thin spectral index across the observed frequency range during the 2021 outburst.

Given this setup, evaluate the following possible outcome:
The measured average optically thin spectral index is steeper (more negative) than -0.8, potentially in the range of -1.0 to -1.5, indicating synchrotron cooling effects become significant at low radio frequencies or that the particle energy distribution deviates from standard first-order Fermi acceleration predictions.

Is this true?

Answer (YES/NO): NO